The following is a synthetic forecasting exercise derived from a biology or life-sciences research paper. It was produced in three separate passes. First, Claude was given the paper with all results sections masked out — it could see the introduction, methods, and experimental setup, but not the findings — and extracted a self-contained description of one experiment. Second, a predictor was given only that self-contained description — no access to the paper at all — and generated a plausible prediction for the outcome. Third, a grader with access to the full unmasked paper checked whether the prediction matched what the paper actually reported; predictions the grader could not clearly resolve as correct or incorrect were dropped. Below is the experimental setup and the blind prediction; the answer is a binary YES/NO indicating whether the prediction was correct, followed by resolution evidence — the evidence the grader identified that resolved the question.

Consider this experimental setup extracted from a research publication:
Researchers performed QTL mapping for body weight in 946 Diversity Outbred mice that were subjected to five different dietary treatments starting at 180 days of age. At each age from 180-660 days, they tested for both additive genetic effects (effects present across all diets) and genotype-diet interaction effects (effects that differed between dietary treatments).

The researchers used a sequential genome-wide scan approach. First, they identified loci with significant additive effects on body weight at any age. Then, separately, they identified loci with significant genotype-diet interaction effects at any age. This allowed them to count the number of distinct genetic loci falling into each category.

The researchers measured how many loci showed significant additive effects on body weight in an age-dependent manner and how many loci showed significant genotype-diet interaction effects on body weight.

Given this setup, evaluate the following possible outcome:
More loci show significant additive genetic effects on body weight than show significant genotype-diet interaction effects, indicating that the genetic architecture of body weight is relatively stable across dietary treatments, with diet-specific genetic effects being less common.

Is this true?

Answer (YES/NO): NO